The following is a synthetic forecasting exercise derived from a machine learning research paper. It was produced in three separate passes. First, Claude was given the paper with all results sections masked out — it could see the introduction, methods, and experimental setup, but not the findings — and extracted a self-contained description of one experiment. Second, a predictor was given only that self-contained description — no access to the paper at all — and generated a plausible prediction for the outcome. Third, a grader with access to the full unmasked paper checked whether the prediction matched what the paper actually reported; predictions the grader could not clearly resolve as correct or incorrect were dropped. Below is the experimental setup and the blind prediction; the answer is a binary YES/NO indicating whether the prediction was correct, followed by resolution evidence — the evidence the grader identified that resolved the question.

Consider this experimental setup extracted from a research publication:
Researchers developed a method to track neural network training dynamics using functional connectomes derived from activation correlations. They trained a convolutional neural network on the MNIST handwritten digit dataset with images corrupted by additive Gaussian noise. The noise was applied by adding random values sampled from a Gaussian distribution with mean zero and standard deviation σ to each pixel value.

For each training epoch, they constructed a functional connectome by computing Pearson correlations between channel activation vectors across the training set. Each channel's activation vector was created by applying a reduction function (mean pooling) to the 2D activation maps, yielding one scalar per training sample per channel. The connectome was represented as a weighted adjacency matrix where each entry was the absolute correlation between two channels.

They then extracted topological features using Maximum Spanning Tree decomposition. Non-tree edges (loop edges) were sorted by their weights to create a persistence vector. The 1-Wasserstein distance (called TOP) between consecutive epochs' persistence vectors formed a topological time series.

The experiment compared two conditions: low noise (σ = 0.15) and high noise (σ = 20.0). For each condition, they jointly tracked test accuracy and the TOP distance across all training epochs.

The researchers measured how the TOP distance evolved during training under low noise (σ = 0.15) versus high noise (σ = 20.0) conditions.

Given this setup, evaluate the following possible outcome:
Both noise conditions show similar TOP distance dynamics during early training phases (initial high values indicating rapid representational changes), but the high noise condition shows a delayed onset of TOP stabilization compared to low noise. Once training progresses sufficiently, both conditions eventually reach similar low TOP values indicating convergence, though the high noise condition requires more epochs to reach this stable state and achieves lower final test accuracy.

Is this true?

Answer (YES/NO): NO